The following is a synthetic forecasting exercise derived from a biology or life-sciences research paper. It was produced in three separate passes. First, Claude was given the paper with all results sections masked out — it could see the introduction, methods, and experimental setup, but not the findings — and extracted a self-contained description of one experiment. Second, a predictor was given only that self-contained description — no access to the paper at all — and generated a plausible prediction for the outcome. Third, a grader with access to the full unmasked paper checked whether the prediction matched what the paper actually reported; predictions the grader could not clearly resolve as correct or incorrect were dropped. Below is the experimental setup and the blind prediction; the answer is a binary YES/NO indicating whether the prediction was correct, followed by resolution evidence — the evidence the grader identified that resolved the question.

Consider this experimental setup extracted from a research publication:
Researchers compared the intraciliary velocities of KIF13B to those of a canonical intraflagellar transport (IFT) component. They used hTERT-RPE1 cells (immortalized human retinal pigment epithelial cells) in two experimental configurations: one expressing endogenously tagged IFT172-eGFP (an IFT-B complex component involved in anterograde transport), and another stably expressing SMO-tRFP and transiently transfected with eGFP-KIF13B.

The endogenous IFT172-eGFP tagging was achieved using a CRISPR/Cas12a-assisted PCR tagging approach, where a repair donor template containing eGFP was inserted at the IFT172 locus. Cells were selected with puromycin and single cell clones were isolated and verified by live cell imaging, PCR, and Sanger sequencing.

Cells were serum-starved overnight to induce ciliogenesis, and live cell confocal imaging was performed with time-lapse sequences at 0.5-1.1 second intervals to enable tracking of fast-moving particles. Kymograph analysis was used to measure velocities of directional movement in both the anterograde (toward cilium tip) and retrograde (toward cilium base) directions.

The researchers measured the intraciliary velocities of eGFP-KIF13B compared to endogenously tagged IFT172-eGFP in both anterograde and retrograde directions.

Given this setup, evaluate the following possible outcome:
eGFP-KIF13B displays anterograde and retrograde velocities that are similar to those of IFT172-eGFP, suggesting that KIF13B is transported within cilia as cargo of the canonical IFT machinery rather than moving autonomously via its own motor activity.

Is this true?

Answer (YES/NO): NO